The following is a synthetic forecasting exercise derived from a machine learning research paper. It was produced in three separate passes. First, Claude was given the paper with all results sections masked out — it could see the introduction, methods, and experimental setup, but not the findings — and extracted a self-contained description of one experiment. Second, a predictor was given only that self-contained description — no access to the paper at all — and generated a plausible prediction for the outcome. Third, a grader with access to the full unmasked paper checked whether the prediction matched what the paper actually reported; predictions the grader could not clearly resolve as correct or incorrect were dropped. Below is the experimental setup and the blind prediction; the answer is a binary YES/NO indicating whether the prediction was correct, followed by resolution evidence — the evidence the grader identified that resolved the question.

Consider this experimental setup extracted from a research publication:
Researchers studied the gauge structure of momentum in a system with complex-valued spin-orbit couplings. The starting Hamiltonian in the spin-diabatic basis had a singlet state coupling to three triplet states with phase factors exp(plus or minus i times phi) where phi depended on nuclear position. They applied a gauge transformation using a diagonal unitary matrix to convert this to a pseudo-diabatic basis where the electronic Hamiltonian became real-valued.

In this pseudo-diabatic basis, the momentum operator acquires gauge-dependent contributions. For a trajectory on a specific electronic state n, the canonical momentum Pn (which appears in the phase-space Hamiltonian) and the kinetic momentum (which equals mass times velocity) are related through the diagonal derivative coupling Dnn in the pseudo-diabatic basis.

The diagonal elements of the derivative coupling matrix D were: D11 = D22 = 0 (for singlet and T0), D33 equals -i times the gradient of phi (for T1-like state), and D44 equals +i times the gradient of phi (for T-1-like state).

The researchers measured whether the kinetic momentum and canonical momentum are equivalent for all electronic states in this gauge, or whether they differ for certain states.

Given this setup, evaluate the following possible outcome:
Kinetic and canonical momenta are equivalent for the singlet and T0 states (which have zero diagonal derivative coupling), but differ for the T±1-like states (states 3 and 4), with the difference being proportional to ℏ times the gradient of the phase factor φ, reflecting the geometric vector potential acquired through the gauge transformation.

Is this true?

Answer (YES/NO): YES